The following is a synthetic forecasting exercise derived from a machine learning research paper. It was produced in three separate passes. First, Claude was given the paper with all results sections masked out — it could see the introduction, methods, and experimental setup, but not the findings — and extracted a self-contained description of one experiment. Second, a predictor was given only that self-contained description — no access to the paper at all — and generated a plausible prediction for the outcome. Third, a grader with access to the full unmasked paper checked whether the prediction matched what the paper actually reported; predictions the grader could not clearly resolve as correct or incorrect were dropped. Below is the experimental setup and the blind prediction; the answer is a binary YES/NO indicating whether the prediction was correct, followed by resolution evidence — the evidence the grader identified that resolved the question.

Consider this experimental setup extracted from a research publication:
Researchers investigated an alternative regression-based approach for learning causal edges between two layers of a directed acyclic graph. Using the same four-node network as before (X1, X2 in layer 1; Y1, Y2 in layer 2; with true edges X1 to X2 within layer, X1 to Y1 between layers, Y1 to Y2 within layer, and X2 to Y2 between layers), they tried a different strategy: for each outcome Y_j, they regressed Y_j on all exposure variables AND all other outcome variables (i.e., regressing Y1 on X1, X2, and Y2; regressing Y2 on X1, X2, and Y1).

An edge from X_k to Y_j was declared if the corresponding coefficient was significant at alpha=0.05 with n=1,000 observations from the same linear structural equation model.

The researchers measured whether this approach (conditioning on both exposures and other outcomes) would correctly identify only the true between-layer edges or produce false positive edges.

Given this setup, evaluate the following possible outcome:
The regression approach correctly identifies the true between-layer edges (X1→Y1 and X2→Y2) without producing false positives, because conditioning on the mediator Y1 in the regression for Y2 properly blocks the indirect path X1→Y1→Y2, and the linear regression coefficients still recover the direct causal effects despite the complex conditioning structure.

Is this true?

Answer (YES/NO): NO